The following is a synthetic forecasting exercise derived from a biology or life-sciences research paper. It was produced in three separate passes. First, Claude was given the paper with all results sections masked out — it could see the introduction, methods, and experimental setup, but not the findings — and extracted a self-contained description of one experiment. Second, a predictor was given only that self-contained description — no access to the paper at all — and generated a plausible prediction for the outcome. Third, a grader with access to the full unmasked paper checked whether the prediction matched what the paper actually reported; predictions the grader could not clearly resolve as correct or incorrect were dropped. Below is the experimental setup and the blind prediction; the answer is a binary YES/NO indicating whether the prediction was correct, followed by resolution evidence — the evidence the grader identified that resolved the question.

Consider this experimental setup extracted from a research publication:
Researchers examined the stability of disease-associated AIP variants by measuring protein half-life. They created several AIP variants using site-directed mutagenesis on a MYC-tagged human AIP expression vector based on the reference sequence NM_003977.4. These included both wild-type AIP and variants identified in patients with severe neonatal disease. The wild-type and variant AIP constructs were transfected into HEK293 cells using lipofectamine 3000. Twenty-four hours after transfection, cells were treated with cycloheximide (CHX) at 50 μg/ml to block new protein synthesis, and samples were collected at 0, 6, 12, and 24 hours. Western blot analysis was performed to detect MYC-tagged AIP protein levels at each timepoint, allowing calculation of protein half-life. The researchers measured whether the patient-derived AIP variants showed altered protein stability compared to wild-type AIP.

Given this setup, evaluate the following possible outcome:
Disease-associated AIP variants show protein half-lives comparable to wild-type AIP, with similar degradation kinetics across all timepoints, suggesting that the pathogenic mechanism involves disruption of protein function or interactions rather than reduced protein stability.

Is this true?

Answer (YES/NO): NO